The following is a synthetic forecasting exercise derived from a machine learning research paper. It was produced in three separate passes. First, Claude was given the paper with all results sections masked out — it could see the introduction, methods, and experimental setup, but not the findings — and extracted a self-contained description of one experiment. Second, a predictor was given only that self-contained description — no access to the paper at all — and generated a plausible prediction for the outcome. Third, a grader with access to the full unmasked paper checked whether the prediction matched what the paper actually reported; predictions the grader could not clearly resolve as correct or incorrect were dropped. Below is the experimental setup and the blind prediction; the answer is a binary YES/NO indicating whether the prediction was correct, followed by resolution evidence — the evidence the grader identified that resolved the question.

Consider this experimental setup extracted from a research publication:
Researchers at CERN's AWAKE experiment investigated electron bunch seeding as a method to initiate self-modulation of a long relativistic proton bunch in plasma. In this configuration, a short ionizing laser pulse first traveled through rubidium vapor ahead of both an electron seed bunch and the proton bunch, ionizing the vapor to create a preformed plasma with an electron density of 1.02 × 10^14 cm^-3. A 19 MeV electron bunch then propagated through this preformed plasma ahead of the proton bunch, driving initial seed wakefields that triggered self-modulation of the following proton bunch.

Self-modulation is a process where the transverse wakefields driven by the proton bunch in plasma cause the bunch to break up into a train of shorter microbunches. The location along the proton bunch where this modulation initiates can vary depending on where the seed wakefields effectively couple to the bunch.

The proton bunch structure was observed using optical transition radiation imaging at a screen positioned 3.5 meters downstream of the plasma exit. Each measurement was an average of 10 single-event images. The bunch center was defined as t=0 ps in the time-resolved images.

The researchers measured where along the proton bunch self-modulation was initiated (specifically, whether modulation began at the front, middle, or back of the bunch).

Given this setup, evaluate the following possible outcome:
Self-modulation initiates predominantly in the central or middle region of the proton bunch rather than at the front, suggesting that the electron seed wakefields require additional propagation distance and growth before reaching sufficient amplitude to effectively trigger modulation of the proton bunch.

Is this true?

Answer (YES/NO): NO